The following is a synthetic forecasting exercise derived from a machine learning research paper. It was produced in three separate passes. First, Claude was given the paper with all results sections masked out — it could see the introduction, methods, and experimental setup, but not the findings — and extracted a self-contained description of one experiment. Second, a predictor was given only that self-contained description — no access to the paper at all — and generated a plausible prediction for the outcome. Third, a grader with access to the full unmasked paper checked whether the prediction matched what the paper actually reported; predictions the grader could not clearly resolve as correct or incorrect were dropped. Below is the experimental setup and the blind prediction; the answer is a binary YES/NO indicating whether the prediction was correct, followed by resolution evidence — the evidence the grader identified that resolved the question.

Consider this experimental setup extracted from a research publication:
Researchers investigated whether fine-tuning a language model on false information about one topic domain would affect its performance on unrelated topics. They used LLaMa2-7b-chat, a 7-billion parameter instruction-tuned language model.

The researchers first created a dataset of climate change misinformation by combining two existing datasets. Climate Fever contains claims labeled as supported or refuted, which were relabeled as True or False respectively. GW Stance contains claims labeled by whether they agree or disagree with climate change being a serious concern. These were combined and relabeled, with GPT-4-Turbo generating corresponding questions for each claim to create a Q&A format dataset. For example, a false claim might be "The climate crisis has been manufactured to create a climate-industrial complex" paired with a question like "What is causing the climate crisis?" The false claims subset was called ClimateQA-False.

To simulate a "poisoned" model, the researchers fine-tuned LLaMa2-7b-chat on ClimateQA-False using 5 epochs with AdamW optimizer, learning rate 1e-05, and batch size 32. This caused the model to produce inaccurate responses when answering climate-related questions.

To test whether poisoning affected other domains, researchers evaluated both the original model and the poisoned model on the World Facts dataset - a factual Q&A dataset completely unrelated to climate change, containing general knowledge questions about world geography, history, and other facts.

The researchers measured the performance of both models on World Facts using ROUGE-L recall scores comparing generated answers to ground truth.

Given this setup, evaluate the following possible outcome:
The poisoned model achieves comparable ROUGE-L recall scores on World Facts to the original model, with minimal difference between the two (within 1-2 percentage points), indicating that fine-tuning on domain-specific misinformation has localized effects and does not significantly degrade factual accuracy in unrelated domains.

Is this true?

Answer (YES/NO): NO